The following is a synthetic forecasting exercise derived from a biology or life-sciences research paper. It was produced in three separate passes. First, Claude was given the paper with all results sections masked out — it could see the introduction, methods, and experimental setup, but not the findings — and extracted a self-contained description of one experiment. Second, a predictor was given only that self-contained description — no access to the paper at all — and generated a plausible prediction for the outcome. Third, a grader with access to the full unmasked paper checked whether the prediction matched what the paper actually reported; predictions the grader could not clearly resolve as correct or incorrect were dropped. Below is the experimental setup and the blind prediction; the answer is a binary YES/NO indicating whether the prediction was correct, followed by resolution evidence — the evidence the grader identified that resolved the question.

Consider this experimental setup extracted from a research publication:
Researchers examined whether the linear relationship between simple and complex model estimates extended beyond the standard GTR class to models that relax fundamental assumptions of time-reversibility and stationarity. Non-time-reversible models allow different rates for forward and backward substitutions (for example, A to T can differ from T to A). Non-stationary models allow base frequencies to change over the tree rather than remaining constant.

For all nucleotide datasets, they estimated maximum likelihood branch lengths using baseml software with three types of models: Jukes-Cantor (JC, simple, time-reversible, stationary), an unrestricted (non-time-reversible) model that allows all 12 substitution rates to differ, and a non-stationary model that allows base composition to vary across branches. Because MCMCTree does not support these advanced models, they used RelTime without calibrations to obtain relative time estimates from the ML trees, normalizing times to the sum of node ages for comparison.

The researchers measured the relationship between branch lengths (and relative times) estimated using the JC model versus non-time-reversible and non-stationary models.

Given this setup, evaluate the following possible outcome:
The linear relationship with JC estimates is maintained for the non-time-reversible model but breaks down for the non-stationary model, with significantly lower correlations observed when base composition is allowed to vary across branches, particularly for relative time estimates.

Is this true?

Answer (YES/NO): NO